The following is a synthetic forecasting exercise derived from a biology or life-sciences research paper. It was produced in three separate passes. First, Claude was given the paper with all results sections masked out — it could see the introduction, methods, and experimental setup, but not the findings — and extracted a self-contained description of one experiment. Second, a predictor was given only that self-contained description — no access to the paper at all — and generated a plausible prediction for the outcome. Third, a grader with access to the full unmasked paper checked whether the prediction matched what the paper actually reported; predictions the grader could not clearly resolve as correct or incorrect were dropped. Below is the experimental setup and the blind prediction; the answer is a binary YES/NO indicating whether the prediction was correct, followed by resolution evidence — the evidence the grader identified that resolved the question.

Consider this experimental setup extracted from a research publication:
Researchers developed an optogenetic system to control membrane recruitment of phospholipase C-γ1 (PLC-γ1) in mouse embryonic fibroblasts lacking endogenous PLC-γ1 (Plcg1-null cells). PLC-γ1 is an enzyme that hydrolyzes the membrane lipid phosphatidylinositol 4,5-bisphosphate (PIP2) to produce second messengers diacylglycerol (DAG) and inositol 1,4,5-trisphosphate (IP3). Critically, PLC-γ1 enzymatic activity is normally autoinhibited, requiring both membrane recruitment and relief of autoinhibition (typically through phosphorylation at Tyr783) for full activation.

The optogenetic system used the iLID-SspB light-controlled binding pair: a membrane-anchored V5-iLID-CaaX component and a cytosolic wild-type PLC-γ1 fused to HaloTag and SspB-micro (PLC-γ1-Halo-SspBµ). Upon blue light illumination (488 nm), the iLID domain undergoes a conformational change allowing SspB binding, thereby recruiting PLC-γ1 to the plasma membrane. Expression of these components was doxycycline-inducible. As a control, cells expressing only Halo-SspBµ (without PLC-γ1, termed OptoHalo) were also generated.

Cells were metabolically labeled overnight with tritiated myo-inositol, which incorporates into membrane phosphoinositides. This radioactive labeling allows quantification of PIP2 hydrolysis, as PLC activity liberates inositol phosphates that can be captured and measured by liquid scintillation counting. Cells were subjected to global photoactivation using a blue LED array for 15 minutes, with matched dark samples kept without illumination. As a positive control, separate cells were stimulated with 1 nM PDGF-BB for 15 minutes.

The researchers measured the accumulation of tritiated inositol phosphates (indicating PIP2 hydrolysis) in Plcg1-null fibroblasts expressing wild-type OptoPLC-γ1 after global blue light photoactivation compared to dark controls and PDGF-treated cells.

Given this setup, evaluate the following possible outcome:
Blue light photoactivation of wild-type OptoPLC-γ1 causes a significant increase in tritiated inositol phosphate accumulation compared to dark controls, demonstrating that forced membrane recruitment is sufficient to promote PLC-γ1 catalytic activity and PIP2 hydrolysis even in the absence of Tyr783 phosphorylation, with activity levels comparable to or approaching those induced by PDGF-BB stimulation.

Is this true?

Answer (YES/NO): NO